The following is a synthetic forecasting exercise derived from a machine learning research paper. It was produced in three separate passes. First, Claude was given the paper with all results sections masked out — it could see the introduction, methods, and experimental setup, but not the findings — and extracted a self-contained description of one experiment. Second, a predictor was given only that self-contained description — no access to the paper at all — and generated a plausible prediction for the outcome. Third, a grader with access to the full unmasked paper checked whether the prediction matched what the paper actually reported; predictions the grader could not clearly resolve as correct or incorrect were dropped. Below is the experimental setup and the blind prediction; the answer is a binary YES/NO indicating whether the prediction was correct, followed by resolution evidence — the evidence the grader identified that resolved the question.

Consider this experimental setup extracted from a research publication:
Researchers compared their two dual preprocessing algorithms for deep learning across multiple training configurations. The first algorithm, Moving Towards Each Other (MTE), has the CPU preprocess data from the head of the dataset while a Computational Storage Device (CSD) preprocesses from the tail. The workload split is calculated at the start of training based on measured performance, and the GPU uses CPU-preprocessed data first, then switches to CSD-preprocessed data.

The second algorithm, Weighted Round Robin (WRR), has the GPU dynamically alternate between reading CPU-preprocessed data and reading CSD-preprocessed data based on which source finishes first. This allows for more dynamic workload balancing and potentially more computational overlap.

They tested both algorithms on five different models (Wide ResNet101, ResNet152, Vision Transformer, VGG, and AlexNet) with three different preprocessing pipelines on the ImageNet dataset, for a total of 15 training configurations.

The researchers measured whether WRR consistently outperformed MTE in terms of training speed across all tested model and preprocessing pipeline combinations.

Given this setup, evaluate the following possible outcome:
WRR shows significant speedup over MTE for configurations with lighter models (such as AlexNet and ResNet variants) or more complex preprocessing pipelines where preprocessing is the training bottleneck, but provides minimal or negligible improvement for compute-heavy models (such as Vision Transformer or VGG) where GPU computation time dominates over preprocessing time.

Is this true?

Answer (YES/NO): NO